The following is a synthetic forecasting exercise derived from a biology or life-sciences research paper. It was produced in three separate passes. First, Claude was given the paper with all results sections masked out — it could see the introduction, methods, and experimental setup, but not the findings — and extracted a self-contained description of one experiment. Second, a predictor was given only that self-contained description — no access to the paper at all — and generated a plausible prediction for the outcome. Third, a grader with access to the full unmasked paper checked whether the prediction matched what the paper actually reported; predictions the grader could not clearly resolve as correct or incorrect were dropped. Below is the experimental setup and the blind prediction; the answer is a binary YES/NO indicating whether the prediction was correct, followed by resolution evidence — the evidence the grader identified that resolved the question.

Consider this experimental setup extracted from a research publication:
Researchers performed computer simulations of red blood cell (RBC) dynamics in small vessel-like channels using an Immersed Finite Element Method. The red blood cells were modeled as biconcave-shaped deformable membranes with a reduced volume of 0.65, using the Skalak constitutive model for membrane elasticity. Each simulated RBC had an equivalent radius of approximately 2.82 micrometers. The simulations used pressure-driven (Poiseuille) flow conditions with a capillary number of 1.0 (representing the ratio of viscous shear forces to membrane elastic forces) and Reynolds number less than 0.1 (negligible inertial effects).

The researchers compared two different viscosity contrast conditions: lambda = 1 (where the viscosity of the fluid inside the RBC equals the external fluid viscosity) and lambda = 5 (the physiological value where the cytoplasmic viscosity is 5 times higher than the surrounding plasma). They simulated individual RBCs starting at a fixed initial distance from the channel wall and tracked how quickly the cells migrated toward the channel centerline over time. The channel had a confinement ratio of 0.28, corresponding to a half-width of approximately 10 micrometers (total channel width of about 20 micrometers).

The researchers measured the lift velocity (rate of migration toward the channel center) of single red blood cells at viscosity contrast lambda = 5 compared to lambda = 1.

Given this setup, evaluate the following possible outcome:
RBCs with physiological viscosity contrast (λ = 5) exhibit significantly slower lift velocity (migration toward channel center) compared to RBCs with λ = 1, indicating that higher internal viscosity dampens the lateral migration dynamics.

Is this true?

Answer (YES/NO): YES